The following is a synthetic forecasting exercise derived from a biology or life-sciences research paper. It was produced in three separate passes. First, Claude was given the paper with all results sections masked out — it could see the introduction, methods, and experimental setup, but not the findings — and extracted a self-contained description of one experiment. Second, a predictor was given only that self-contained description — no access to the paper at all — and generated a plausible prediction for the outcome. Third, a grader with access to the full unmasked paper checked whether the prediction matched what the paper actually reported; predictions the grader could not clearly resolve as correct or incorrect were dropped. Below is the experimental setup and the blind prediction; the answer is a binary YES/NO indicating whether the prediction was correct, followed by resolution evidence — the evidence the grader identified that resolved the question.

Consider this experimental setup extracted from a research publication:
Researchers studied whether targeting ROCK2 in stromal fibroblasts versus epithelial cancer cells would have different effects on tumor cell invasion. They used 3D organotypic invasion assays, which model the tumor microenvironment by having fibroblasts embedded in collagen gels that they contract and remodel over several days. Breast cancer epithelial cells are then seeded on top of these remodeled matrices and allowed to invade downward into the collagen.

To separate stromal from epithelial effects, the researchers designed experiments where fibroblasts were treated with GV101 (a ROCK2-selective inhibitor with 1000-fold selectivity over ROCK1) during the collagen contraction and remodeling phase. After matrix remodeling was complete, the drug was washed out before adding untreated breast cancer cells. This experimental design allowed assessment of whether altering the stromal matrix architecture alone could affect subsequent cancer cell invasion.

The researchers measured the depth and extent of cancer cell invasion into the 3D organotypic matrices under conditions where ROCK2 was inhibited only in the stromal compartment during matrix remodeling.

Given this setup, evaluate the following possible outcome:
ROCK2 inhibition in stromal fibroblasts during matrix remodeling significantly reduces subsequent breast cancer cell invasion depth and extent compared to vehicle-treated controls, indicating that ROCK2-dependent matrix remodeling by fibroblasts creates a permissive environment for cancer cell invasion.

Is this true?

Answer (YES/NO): YES